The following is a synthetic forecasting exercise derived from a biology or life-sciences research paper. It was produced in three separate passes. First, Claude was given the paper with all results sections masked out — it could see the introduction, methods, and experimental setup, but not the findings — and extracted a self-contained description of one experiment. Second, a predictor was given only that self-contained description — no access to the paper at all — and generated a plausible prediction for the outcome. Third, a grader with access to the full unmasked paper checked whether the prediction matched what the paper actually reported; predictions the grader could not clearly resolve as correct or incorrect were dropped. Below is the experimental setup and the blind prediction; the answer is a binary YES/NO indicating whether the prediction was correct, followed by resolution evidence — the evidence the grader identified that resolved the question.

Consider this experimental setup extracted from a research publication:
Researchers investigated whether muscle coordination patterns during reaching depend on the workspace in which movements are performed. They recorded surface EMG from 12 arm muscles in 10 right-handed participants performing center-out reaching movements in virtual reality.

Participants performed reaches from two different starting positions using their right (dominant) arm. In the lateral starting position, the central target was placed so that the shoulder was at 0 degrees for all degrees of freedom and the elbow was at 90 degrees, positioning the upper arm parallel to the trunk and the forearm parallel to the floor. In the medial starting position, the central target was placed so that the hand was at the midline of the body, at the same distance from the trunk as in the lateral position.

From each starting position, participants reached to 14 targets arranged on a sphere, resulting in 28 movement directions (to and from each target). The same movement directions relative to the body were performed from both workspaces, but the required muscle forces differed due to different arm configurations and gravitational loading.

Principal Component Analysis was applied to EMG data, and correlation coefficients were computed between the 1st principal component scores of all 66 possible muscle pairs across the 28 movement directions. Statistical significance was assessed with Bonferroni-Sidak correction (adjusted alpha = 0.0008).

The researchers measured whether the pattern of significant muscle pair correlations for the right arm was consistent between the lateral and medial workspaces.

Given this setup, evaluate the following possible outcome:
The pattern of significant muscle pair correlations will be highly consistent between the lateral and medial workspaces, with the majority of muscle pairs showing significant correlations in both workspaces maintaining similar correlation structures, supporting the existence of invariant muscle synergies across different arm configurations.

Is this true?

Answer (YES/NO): NO